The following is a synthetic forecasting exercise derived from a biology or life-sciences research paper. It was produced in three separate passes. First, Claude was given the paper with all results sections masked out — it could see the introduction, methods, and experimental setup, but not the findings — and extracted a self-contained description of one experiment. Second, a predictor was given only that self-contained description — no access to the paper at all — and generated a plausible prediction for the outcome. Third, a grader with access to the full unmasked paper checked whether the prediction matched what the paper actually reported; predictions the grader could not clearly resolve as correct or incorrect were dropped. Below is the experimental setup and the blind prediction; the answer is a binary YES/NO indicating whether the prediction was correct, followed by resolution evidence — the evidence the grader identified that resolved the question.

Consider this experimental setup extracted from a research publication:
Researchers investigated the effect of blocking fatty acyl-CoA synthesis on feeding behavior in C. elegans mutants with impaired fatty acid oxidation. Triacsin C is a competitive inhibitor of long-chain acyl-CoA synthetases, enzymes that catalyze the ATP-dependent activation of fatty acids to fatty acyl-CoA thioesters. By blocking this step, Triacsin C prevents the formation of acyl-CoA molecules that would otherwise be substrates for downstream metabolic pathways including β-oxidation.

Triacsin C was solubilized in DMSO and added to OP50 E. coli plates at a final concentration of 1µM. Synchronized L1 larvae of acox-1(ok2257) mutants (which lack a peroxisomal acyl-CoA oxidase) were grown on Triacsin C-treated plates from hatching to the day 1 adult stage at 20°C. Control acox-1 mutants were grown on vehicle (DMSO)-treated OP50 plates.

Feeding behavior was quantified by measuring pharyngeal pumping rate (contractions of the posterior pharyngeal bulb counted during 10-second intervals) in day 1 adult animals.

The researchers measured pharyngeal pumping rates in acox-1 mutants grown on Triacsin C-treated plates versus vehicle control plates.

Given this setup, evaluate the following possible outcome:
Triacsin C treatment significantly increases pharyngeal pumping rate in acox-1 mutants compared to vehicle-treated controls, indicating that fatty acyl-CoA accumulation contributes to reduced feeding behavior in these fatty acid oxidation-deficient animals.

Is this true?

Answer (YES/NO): NO